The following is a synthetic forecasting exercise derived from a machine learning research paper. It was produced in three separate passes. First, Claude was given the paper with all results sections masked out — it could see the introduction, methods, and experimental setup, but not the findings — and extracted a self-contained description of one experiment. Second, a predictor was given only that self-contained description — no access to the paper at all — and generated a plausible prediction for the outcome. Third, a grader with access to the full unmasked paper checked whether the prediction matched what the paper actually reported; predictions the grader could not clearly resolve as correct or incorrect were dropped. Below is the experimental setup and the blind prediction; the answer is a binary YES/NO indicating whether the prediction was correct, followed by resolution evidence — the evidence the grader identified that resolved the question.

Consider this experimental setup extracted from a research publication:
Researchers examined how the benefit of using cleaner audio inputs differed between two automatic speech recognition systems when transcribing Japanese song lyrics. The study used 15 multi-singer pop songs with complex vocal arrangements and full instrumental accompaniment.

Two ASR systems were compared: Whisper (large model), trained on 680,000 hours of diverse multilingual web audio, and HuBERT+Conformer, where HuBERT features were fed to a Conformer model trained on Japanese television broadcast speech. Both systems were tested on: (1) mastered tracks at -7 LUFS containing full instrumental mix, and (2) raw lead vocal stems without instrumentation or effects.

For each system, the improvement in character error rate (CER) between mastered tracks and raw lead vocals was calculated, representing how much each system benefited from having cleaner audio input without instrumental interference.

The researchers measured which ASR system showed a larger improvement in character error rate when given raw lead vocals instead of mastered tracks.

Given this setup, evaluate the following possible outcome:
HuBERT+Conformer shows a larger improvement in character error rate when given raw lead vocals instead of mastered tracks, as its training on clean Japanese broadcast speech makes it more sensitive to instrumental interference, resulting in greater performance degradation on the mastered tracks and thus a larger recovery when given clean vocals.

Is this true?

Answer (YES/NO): YES